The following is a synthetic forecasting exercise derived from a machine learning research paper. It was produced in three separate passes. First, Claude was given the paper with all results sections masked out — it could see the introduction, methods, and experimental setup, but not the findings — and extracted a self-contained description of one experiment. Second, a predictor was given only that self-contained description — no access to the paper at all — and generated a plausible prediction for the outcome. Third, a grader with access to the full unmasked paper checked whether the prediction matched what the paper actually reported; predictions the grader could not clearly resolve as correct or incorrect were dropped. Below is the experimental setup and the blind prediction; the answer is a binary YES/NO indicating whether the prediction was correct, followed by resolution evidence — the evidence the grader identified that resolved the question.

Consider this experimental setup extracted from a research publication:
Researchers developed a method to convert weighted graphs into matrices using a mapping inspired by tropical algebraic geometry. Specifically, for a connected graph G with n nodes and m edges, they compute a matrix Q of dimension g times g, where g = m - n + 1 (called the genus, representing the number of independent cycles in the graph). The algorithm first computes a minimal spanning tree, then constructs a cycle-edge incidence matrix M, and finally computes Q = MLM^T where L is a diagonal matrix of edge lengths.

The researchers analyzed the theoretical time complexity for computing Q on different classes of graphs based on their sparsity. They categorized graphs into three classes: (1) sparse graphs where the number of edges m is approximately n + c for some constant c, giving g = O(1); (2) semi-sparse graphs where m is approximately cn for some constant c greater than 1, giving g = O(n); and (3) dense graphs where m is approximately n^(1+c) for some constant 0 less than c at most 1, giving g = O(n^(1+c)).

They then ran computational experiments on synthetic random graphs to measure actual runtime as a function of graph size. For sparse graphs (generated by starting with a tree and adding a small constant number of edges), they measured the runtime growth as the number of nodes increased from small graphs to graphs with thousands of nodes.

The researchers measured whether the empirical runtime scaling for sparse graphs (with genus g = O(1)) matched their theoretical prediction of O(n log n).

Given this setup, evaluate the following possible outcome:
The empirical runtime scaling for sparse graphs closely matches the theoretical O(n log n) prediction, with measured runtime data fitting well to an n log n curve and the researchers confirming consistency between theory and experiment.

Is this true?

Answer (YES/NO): NO